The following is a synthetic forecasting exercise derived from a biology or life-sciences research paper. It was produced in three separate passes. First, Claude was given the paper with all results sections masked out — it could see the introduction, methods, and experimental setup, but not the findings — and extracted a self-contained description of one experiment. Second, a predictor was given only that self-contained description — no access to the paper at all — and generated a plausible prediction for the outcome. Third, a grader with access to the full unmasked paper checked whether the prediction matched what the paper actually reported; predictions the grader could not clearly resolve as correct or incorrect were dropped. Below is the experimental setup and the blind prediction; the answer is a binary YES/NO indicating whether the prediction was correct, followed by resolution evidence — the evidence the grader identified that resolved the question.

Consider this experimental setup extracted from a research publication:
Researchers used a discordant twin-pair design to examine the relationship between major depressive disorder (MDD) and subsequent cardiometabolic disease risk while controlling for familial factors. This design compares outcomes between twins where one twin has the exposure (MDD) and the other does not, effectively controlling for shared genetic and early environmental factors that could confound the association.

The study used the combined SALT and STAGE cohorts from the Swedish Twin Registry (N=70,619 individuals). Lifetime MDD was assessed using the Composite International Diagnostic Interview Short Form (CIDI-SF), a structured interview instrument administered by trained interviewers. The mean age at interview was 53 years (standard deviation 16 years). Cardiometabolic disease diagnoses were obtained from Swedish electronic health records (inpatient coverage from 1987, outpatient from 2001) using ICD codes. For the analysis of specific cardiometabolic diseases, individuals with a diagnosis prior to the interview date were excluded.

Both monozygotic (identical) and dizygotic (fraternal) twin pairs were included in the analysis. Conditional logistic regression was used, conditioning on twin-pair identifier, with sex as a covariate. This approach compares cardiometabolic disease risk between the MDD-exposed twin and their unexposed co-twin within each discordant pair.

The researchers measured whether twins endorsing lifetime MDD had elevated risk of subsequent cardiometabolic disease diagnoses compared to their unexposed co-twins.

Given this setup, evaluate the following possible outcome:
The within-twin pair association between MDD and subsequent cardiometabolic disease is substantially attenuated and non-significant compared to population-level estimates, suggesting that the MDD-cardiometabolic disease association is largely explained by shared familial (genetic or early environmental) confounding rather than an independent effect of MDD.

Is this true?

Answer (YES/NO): NO